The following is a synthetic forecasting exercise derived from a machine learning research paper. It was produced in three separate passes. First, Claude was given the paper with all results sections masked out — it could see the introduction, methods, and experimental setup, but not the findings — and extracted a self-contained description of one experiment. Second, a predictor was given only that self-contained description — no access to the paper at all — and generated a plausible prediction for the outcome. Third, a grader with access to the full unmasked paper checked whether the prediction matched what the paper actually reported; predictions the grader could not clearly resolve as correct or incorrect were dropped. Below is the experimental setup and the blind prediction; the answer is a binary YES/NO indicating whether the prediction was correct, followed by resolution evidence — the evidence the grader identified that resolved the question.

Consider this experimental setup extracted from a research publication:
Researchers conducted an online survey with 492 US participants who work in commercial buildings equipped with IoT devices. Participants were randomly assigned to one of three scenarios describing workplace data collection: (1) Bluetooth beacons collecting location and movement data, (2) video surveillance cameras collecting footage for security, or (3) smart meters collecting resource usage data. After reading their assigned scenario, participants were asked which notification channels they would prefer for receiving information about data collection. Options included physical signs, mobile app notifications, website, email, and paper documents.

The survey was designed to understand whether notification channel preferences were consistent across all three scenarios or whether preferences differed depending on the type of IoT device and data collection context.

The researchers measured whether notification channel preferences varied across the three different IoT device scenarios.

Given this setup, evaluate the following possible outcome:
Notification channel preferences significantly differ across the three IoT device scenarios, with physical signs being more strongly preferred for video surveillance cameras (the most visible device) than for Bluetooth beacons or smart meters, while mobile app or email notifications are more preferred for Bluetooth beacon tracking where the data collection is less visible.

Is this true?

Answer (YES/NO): NO